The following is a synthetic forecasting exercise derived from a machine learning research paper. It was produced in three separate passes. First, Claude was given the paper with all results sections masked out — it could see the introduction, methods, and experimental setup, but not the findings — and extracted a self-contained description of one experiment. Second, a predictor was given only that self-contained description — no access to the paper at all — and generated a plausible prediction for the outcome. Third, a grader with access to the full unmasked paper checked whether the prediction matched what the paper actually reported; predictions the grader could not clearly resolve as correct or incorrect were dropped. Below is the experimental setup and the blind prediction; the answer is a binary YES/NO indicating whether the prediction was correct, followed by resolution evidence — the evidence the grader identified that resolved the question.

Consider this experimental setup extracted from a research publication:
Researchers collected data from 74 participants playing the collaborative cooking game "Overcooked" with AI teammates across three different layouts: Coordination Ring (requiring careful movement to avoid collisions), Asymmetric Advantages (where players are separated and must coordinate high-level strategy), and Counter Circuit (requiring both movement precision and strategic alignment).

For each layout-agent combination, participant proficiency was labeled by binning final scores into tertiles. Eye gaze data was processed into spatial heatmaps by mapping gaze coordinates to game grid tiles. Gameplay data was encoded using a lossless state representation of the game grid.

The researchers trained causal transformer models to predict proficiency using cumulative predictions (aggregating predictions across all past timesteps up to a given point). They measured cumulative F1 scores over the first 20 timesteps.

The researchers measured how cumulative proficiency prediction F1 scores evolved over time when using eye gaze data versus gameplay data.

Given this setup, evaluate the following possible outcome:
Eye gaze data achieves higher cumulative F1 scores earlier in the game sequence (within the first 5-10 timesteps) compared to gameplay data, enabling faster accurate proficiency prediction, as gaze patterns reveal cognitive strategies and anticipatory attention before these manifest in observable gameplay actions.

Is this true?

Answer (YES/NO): YES